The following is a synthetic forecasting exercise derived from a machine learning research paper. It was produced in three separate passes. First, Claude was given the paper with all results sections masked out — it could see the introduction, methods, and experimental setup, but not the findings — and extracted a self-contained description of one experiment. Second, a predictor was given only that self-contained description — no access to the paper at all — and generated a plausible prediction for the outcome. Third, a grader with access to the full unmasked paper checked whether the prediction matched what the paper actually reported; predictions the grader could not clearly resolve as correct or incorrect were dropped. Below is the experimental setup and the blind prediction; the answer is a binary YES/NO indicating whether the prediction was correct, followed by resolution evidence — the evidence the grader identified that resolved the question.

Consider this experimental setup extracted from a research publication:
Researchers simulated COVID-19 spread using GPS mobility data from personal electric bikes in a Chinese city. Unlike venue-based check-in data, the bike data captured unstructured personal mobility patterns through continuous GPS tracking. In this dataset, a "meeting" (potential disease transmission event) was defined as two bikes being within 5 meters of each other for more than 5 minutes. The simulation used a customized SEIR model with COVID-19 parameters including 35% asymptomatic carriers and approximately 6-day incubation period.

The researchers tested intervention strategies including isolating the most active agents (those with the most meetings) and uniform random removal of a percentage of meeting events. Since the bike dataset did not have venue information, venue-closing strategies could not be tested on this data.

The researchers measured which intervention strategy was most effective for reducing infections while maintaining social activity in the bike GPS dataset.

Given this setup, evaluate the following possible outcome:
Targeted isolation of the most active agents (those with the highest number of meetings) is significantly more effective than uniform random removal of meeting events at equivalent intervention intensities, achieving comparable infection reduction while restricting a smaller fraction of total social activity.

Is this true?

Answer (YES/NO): YES